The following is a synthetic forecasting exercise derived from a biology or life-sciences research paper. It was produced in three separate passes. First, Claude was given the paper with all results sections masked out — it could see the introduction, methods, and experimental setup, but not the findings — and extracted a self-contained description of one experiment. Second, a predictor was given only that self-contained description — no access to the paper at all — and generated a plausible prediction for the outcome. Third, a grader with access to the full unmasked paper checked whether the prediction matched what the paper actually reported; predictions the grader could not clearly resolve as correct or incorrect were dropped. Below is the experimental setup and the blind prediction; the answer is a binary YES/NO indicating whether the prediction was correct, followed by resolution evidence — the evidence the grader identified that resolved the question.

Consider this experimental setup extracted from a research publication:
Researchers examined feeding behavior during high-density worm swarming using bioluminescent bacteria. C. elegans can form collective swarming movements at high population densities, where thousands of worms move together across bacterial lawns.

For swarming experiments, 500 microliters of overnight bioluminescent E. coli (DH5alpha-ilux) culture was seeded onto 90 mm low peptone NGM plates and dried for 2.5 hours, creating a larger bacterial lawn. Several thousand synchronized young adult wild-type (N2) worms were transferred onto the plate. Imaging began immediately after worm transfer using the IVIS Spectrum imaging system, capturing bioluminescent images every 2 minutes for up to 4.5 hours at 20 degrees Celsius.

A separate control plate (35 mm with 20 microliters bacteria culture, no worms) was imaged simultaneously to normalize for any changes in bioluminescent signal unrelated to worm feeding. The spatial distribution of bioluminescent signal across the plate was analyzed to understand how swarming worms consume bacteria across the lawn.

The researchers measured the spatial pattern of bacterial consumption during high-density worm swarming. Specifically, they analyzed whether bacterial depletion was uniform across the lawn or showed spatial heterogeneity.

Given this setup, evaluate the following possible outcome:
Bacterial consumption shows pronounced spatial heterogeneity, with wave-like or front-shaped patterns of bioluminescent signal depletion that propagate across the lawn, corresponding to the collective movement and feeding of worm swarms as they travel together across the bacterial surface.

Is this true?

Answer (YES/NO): YES